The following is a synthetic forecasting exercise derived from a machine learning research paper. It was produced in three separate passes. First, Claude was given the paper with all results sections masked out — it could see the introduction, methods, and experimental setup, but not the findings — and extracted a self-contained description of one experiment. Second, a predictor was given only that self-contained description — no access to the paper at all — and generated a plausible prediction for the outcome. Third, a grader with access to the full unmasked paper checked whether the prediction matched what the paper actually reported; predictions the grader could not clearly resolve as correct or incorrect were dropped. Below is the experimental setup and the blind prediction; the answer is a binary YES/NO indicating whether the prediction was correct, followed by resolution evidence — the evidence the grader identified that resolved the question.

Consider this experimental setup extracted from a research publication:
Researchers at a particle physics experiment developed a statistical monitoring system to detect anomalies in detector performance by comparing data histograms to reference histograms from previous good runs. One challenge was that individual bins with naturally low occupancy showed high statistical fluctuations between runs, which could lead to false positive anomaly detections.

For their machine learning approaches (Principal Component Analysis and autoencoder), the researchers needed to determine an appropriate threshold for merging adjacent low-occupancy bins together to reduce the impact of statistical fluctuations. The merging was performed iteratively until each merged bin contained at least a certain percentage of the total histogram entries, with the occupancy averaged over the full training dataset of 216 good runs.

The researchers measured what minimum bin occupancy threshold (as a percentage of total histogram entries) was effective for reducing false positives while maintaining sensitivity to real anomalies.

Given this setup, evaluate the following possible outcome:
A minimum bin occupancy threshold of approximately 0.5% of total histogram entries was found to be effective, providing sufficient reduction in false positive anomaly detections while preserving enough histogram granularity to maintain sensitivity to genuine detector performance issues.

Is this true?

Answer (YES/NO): NO